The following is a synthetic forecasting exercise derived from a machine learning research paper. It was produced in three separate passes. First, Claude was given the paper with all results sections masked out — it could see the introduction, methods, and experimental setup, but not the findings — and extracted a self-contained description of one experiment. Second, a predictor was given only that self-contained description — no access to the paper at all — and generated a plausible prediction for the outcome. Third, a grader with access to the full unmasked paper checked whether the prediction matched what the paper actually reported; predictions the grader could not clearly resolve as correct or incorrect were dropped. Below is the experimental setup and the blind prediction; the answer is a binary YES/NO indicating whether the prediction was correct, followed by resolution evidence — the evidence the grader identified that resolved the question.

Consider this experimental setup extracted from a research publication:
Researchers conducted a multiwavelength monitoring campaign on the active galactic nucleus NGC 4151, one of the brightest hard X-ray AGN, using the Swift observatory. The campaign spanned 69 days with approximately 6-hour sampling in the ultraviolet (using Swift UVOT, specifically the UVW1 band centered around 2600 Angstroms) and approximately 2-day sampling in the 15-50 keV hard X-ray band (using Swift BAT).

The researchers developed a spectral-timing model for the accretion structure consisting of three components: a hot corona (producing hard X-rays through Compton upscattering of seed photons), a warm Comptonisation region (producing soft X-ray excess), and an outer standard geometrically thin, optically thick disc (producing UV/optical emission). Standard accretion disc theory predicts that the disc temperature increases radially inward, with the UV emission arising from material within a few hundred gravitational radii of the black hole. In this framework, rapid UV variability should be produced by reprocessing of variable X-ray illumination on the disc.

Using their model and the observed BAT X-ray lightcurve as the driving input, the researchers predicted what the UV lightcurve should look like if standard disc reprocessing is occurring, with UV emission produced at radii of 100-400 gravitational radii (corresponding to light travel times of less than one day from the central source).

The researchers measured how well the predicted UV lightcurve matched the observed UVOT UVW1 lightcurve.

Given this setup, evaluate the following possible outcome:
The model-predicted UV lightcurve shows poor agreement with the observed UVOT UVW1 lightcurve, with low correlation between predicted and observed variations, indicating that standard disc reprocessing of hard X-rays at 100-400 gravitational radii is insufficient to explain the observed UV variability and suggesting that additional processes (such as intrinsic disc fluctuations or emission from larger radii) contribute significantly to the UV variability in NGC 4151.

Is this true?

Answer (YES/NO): YES